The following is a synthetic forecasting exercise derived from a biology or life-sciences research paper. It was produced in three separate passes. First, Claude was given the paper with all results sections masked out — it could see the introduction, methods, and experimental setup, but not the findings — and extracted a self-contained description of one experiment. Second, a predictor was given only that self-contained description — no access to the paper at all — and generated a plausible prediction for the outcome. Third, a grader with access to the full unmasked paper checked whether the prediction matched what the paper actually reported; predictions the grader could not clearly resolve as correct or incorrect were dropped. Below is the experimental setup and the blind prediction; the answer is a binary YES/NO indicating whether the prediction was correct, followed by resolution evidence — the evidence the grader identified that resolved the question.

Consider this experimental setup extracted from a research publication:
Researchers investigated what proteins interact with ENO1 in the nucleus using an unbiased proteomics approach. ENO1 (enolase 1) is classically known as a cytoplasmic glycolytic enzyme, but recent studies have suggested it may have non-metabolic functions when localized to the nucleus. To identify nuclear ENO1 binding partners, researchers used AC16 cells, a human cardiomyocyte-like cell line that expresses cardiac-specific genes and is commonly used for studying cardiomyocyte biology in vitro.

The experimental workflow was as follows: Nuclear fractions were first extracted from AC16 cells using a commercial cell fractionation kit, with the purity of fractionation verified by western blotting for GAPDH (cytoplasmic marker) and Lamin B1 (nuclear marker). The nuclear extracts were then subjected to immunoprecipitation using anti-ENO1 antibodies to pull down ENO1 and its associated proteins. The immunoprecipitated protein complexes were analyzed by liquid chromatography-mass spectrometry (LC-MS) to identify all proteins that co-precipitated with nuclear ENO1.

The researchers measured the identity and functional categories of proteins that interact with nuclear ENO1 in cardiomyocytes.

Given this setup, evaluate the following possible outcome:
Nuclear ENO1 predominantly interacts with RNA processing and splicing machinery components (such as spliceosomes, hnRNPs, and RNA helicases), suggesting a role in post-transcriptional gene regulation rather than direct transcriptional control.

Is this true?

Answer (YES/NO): NO